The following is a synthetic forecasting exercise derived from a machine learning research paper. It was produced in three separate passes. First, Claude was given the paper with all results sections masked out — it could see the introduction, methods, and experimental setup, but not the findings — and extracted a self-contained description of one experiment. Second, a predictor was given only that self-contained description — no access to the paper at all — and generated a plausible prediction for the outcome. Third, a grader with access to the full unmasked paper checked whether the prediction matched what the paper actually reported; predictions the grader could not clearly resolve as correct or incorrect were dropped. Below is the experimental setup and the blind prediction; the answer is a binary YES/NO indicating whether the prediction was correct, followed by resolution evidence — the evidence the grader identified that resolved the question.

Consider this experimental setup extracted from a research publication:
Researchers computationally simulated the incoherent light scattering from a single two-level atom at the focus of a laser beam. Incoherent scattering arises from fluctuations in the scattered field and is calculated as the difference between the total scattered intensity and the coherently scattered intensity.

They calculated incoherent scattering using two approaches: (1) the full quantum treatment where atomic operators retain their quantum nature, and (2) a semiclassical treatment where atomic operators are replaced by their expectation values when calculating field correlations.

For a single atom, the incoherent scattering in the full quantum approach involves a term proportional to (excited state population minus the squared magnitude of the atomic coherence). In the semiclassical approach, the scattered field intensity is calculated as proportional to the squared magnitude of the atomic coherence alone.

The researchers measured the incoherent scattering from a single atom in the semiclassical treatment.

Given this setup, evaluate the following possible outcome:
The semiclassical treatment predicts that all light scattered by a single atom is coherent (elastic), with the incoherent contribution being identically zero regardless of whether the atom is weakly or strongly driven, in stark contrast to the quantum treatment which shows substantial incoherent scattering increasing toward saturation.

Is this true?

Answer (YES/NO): YES